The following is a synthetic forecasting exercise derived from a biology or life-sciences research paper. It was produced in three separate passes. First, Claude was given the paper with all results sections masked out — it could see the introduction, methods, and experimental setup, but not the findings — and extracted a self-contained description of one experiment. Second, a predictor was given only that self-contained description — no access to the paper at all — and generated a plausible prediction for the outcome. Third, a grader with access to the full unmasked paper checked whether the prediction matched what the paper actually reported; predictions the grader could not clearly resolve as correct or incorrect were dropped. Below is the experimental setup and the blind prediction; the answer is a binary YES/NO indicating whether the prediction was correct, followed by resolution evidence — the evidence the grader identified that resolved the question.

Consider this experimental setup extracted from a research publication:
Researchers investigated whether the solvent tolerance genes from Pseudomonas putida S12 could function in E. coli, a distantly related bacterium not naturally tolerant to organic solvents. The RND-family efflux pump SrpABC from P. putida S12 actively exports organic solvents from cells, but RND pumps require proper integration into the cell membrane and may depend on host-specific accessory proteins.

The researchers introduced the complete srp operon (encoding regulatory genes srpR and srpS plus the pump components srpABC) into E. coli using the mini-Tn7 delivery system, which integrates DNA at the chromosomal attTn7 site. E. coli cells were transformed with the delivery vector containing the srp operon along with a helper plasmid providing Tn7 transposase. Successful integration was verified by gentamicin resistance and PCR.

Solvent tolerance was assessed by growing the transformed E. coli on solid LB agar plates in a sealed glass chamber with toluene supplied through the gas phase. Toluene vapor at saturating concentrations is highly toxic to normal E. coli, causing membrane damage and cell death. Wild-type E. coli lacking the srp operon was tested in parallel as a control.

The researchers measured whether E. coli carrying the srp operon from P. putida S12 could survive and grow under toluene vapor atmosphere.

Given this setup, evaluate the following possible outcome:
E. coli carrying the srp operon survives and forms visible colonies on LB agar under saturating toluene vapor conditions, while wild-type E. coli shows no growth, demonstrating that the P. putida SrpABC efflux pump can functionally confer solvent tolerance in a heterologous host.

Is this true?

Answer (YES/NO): NO